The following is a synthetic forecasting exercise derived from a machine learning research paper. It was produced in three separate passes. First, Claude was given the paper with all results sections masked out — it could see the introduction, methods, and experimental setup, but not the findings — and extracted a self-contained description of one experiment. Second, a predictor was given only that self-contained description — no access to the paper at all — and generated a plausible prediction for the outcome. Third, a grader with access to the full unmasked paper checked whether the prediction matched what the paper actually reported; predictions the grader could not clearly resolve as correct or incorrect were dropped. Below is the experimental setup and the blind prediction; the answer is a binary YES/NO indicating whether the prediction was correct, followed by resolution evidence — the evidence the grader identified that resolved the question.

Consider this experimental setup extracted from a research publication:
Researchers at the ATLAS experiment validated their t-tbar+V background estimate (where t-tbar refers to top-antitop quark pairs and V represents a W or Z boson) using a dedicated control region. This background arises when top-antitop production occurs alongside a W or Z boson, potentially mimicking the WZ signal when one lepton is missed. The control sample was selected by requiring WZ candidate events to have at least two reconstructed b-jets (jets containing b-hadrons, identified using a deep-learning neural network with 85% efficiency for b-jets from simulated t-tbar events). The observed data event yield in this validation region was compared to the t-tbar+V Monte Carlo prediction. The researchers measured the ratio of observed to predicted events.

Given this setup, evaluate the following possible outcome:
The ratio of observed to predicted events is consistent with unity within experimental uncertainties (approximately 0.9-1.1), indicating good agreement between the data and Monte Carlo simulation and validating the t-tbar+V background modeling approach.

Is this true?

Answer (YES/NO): NO